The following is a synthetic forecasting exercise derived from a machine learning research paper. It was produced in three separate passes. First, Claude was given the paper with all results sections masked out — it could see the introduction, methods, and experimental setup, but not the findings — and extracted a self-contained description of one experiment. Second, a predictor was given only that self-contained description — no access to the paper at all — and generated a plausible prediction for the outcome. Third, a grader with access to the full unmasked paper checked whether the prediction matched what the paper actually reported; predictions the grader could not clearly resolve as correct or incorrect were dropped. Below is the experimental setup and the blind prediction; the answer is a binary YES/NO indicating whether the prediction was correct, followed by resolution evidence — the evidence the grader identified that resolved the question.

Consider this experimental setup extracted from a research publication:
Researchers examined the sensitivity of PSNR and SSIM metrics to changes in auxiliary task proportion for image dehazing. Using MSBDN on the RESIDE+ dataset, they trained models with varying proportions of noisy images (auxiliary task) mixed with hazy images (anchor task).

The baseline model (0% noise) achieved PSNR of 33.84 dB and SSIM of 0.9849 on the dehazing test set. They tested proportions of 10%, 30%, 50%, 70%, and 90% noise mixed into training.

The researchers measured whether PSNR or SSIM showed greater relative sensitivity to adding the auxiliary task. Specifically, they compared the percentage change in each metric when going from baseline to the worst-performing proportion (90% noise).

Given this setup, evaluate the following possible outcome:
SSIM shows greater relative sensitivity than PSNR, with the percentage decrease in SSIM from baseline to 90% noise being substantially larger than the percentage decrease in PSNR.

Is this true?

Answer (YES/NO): NO